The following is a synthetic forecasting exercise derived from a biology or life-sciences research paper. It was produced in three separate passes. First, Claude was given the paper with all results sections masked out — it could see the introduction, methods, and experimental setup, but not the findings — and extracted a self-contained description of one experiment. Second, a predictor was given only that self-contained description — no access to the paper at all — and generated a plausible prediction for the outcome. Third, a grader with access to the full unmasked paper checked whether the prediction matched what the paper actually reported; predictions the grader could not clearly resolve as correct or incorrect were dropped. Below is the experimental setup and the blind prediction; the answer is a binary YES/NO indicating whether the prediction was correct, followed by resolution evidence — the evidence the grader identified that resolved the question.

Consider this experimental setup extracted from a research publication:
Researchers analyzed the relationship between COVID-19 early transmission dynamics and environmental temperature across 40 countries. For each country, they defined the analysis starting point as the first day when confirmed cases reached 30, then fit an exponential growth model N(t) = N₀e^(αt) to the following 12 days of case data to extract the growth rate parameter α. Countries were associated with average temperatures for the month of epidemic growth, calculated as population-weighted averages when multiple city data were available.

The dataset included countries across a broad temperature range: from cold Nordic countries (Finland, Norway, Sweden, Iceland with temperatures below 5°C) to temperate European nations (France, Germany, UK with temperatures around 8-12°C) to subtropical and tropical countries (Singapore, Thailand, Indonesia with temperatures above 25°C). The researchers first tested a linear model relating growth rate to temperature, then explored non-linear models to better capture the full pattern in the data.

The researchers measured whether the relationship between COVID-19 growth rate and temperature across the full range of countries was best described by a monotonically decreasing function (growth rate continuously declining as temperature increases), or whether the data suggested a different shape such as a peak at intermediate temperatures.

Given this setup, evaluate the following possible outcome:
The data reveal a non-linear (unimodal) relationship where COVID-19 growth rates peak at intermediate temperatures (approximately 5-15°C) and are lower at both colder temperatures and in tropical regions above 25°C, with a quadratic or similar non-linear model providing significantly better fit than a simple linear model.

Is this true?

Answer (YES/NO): YES